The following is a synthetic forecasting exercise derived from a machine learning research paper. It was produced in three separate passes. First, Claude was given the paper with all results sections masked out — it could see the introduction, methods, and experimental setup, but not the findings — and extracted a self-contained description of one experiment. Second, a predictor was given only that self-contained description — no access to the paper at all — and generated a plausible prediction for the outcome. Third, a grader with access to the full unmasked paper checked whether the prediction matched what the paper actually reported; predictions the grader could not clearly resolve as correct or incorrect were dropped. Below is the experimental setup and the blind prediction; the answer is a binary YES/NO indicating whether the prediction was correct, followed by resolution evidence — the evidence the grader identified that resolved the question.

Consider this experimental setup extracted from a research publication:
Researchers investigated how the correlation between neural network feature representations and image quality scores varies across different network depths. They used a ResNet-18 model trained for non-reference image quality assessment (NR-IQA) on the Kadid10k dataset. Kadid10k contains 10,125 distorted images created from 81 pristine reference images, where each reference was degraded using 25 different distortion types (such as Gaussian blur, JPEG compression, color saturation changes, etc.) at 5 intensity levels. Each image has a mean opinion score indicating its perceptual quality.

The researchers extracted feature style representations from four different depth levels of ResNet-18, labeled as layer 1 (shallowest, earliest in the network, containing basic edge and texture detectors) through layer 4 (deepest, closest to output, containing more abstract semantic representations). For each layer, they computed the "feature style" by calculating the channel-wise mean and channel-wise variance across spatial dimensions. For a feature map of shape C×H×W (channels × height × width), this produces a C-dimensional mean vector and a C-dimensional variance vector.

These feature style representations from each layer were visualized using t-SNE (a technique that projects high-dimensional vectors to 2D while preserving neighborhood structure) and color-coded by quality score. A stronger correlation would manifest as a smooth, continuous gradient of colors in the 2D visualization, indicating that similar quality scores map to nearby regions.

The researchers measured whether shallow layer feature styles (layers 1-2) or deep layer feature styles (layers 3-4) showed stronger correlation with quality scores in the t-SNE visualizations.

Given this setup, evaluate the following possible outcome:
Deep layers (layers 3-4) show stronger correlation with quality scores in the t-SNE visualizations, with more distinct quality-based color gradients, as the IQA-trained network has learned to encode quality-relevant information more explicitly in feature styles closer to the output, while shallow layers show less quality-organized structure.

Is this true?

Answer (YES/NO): YES